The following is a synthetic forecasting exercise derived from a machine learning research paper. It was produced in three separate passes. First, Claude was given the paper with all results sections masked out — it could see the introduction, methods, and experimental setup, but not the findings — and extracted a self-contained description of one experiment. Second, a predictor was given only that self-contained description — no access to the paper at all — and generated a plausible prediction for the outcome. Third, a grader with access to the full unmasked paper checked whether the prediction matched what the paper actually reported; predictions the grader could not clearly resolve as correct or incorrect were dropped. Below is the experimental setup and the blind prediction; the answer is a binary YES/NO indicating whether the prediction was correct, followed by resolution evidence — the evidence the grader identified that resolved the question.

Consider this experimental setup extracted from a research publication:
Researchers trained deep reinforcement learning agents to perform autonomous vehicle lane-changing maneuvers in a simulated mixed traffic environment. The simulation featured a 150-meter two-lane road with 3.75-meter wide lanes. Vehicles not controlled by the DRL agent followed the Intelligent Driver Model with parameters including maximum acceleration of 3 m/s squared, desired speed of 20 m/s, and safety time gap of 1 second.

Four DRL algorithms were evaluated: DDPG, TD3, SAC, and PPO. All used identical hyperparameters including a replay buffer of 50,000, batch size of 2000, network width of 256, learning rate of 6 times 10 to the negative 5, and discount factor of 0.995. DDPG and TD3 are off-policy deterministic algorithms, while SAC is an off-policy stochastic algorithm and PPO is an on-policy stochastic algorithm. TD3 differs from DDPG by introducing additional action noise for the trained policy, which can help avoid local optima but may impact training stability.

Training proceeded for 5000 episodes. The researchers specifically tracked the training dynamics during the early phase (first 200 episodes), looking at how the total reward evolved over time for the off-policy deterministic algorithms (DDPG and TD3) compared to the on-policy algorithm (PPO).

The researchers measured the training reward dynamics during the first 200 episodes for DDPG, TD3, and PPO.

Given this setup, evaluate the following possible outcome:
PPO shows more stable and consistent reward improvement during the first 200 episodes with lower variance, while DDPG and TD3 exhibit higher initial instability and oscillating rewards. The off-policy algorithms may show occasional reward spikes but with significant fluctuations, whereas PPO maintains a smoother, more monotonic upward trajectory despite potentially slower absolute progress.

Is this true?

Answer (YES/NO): NO